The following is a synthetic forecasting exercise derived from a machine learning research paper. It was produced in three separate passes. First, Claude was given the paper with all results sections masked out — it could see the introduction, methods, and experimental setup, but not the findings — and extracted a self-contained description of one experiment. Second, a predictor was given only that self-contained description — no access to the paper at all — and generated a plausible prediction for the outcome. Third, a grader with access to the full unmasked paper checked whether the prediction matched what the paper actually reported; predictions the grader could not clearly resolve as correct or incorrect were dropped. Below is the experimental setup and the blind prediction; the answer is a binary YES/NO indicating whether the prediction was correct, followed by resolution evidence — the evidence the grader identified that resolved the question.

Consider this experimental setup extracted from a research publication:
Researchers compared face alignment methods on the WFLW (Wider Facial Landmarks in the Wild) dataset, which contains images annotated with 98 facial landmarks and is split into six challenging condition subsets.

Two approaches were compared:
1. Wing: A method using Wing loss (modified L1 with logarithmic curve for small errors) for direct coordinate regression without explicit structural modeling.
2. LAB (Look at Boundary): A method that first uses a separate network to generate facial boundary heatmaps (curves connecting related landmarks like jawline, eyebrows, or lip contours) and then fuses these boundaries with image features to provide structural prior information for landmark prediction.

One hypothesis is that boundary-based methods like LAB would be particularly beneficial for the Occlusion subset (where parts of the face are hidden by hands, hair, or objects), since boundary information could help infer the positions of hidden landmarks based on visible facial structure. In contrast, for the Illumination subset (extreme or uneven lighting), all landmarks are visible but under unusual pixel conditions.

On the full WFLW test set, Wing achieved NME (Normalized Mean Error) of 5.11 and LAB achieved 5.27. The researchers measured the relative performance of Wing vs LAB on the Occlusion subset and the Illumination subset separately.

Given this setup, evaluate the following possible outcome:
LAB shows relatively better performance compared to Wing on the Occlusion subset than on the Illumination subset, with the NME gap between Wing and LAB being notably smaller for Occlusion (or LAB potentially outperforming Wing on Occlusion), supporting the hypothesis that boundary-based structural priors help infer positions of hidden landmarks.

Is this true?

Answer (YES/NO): NO